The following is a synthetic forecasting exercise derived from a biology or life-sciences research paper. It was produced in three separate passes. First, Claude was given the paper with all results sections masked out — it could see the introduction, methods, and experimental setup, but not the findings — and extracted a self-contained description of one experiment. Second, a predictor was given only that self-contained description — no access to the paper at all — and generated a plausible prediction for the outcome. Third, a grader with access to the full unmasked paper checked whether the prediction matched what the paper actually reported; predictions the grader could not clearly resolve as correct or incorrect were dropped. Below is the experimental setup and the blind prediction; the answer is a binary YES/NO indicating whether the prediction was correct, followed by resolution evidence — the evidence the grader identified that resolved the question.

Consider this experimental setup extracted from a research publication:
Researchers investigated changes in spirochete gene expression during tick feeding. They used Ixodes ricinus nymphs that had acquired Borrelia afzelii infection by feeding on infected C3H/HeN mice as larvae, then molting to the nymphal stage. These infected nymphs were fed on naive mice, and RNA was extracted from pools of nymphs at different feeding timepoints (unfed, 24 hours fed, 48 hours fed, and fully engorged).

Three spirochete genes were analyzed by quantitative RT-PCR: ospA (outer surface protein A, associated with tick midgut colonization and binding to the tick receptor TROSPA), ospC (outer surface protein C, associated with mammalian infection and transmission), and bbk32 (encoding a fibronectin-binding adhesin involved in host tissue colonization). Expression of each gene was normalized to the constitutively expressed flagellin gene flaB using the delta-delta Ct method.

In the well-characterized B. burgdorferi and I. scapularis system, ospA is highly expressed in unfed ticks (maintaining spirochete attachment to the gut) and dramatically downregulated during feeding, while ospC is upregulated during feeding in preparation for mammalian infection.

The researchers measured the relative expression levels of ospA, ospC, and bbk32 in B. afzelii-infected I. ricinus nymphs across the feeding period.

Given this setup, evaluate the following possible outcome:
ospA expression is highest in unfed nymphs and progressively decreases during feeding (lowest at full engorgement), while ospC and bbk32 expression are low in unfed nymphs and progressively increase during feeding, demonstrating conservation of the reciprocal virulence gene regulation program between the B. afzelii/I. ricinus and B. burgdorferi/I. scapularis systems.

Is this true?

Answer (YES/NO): YES